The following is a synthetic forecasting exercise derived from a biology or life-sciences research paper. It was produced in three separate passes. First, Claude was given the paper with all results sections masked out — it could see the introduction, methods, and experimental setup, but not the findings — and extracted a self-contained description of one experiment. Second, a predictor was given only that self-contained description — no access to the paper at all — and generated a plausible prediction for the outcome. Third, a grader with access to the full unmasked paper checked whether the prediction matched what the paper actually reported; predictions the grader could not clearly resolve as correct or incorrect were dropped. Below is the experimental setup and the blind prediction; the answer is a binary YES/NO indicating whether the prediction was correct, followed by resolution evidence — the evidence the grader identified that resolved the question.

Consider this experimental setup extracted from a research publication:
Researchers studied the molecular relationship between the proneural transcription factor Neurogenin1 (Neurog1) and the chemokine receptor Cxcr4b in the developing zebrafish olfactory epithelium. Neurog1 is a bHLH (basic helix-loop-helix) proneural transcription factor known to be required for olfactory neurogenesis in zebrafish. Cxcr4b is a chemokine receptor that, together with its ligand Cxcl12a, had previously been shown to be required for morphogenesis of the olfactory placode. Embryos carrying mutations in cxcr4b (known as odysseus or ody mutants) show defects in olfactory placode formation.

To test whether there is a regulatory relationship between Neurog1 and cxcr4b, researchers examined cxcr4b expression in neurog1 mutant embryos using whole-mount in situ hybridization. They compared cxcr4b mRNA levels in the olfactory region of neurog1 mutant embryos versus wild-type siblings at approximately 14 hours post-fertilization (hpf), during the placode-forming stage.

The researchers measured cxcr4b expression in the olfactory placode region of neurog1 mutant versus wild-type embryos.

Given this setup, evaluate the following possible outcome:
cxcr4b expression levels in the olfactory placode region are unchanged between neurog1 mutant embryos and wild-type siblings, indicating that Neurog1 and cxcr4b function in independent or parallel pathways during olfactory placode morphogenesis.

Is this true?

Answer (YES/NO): NO